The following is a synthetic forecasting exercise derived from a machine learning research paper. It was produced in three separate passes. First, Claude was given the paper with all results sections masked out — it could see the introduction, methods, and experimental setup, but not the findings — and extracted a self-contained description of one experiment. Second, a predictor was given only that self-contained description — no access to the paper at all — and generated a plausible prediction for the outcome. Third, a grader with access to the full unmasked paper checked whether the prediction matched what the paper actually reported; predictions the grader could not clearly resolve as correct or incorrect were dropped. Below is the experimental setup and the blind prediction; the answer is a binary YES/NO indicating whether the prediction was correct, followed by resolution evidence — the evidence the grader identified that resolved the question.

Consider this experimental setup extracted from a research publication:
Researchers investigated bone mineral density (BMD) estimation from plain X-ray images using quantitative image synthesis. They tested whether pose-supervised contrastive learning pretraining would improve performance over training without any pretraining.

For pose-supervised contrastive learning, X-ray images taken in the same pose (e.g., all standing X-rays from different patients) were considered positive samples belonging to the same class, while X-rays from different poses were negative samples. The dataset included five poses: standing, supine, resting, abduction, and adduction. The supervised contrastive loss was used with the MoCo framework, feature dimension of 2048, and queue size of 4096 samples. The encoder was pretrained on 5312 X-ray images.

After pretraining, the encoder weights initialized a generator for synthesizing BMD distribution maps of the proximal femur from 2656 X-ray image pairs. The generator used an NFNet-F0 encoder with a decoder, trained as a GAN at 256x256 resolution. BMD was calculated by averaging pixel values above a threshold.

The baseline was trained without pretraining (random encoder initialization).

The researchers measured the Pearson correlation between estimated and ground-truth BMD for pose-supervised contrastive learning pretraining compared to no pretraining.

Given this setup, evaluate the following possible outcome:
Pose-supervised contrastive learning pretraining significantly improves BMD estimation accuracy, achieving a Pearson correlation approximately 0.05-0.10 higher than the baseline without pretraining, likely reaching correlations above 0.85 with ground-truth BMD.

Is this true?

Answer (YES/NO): NO